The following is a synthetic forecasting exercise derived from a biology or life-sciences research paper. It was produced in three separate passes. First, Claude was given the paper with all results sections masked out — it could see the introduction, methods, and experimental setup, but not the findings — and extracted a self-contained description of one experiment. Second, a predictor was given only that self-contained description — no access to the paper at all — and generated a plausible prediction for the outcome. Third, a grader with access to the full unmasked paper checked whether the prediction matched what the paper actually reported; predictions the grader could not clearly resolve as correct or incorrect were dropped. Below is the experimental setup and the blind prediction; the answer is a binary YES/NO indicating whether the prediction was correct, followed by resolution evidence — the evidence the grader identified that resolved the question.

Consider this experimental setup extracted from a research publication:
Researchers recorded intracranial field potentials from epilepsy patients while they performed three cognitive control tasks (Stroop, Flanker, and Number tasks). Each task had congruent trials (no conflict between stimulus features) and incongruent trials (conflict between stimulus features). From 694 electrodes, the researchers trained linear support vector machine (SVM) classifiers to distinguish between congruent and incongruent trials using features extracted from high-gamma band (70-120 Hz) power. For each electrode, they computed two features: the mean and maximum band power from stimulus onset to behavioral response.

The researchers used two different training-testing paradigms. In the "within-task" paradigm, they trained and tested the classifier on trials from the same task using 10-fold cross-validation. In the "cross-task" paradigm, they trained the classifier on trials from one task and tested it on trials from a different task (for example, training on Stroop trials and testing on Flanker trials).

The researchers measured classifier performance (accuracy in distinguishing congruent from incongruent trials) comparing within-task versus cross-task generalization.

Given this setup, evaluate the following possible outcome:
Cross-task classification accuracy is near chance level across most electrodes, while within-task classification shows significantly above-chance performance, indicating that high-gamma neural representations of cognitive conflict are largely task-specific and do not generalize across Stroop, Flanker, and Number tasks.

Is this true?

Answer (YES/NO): YES